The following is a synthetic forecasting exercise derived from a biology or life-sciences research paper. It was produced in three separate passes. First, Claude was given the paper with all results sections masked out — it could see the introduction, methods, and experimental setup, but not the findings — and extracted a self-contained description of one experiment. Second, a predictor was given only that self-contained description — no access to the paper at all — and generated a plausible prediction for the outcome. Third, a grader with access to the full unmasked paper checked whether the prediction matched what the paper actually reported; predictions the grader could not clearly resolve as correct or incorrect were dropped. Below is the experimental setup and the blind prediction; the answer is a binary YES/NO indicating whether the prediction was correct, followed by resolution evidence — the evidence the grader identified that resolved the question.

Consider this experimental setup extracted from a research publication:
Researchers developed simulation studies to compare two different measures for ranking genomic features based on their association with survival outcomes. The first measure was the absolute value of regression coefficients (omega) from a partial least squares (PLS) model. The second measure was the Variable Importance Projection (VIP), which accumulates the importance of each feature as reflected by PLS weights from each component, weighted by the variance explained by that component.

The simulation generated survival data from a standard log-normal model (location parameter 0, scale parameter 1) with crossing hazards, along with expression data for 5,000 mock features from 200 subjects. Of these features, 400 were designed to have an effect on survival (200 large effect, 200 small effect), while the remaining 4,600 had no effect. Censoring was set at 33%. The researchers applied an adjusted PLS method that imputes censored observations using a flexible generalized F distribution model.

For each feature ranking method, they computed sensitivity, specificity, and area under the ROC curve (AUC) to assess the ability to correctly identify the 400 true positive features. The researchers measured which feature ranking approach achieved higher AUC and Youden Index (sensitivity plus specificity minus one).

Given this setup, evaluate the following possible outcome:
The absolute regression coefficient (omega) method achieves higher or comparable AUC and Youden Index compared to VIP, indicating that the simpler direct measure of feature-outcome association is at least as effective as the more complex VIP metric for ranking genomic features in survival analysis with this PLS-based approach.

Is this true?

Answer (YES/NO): NO